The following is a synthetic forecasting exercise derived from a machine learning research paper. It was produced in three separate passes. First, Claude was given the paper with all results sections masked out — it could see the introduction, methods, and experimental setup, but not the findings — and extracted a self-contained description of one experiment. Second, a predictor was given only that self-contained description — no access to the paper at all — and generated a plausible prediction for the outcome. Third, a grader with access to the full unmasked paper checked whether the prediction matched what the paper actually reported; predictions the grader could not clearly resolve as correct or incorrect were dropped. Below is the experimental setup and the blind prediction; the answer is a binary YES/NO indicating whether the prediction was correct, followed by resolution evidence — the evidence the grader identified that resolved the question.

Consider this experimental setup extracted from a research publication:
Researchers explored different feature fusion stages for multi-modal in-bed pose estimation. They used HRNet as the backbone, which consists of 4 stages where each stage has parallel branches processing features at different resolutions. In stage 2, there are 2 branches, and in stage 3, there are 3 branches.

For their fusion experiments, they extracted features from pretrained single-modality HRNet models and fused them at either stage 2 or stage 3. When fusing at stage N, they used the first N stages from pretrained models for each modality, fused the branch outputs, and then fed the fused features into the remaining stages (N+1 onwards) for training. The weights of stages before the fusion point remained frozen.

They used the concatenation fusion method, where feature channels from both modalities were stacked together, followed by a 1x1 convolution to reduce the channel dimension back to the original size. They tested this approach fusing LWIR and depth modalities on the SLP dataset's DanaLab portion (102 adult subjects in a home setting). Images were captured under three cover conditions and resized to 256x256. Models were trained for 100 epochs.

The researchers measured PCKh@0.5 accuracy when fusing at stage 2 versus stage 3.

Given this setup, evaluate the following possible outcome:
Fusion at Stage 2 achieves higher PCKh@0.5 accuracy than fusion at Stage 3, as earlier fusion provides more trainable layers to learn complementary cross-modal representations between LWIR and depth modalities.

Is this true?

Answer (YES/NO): NO